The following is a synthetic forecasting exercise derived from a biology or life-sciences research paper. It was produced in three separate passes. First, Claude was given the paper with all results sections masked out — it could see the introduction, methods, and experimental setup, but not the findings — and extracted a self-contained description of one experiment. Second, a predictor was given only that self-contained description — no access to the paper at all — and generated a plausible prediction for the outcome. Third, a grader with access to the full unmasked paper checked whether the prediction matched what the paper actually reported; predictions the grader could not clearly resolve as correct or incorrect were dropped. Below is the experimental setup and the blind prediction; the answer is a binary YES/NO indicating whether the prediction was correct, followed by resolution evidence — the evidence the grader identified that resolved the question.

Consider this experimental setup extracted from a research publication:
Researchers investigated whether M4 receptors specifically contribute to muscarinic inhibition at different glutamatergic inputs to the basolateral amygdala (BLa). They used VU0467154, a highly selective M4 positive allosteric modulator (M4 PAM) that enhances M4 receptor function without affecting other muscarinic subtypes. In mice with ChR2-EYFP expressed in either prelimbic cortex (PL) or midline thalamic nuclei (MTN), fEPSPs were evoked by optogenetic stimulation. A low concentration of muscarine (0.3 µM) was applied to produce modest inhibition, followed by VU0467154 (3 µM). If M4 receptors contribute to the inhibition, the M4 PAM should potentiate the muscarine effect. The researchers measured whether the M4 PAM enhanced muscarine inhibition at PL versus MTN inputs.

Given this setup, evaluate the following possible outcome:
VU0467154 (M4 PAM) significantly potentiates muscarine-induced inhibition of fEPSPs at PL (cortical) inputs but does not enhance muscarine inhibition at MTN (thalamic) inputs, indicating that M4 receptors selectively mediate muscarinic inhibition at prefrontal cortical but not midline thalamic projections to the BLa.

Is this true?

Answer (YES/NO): YES